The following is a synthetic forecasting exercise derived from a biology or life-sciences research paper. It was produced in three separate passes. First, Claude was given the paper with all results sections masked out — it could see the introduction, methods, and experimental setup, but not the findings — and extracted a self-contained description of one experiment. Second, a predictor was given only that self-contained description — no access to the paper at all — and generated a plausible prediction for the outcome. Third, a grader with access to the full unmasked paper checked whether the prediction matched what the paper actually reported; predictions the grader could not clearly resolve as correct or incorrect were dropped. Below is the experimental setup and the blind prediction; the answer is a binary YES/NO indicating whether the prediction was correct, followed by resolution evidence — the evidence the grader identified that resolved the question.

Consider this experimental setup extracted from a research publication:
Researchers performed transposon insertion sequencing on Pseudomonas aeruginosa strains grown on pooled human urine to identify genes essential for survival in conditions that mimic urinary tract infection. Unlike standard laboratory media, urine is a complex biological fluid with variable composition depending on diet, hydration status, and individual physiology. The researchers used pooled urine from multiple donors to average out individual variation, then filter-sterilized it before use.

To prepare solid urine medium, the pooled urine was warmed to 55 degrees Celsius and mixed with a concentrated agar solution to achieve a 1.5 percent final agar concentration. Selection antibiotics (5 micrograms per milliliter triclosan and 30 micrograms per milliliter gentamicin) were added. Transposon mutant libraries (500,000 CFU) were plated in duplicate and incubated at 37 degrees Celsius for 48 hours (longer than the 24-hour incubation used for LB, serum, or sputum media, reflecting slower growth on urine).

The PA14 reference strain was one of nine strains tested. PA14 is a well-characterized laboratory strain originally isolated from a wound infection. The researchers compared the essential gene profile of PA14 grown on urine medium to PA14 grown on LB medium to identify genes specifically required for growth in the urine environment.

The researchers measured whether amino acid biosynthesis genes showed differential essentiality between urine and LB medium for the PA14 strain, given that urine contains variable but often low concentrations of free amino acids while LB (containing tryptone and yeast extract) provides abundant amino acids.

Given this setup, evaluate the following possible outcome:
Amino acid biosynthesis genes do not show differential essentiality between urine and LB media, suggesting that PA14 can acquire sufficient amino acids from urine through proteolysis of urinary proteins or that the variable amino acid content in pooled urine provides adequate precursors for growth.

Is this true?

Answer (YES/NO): NO